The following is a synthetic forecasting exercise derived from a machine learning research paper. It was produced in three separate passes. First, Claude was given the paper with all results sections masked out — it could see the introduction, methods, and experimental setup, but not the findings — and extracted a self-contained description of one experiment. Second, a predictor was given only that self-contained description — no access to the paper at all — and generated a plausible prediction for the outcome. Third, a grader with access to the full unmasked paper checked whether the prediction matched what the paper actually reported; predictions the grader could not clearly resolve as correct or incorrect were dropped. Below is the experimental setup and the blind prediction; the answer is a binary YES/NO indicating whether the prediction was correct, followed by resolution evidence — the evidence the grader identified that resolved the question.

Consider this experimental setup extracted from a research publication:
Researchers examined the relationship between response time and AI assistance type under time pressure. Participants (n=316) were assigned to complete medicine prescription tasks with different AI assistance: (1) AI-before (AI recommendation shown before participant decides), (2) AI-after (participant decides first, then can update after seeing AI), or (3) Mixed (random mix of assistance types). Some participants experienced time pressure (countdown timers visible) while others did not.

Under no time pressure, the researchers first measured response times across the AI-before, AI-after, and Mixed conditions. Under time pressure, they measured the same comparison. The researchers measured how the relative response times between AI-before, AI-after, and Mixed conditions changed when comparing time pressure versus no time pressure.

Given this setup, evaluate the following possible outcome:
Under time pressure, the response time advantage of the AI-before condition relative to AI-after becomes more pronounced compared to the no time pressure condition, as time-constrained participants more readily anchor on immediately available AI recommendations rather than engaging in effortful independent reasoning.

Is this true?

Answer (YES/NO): YES